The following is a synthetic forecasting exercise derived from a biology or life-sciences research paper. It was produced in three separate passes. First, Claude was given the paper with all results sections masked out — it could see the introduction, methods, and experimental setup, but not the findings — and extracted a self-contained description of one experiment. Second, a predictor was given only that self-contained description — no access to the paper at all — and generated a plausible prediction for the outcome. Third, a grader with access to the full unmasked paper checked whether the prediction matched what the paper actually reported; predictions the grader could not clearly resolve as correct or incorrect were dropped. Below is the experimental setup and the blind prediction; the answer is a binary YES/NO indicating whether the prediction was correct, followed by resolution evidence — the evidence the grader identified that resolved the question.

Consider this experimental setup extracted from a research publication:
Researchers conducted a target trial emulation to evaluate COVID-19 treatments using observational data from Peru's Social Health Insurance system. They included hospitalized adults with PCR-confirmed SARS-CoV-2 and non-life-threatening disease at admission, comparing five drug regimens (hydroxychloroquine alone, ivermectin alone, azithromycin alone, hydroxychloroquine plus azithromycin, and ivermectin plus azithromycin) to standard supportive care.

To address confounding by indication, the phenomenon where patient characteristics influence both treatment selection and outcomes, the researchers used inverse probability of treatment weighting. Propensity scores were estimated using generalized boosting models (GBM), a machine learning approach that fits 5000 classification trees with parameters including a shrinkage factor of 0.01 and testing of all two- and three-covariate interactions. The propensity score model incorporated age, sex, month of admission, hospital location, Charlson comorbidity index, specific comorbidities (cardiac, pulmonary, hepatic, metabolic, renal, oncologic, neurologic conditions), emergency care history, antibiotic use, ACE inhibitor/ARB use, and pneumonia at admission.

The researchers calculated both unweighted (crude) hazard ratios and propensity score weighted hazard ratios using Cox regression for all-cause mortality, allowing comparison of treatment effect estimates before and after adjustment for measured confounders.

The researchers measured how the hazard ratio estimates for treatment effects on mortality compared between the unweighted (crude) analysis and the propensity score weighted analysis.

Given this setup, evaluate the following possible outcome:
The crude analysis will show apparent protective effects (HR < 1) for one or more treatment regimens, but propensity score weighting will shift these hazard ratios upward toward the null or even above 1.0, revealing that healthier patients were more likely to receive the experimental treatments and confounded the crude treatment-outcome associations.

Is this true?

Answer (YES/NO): YES